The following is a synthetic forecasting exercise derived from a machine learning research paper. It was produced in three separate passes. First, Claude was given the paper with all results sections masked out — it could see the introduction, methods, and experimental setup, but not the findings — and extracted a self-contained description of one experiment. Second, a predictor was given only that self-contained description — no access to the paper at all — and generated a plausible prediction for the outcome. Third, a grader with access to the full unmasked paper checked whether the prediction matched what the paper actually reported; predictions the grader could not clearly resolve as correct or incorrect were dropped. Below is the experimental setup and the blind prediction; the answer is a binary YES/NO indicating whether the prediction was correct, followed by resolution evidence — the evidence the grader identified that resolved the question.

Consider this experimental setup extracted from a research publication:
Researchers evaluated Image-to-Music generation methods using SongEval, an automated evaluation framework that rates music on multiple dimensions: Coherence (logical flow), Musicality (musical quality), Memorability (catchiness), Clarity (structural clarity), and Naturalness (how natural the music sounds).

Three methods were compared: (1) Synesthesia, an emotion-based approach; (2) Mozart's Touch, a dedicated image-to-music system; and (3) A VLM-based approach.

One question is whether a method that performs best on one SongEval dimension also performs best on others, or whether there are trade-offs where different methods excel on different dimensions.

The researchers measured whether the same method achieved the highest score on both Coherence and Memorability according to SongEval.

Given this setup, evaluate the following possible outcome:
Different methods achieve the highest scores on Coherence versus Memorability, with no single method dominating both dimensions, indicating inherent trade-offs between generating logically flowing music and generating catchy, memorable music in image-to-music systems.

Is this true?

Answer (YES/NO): YES